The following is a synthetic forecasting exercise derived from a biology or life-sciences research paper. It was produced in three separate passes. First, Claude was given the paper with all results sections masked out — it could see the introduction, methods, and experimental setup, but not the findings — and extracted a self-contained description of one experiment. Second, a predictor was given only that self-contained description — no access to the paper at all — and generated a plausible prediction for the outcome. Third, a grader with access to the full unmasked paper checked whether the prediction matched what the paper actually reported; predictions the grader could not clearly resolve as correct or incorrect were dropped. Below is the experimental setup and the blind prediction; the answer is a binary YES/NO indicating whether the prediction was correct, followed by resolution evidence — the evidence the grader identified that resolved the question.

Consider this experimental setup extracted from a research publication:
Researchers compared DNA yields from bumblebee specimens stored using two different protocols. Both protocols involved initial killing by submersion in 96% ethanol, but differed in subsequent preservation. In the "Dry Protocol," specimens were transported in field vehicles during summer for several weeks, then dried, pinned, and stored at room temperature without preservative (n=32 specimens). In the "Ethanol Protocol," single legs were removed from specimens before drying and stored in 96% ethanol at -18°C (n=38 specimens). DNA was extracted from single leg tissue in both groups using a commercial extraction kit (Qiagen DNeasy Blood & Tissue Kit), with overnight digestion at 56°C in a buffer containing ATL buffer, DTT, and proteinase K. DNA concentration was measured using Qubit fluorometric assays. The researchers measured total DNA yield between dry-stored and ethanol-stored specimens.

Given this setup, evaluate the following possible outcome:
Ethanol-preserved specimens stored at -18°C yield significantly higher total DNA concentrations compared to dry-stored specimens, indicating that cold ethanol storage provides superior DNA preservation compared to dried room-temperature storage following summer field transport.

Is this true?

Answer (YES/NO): NO